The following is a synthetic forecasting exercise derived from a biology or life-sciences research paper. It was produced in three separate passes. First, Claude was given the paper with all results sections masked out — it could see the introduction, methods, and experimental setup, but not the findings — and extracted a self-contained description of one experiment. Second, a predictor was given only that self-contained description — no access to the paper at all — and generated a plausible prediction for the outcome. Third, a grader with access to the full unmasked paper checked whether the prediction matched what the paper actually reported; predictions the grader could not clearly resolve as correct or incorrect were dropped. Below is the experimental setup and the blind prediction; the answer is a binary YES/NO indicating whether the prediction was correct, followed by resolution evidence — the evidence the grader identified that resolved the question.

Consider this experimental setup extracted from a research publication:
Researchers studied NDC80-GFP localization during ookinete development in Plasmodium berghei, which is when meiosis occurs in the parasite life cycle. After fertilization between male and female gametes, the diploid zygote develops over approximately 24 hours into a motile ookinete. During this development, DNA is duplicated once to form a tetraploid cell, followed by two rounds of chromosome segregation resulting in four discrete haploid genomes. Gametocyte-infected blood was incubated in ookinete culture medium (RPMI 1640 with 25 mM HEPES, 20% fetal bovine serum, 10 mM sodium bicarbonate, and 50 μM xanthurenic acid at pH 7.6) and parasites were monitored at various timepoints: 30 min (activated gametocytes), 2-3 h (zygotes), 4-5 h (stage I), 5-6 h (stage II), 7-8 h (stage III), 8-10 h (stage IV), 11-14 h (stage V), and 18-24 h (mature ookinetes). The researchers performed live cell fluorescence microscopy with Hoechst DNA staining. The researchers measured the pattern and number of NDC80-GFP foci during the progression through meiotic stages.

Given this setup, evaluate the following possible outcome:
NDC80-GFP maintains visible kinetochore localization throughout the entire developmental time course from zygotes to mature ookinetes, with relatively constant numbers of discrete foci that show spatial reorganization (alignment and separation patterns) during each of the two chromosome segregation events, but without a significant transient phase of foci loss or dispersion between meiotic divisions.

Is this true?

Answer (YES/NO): NO